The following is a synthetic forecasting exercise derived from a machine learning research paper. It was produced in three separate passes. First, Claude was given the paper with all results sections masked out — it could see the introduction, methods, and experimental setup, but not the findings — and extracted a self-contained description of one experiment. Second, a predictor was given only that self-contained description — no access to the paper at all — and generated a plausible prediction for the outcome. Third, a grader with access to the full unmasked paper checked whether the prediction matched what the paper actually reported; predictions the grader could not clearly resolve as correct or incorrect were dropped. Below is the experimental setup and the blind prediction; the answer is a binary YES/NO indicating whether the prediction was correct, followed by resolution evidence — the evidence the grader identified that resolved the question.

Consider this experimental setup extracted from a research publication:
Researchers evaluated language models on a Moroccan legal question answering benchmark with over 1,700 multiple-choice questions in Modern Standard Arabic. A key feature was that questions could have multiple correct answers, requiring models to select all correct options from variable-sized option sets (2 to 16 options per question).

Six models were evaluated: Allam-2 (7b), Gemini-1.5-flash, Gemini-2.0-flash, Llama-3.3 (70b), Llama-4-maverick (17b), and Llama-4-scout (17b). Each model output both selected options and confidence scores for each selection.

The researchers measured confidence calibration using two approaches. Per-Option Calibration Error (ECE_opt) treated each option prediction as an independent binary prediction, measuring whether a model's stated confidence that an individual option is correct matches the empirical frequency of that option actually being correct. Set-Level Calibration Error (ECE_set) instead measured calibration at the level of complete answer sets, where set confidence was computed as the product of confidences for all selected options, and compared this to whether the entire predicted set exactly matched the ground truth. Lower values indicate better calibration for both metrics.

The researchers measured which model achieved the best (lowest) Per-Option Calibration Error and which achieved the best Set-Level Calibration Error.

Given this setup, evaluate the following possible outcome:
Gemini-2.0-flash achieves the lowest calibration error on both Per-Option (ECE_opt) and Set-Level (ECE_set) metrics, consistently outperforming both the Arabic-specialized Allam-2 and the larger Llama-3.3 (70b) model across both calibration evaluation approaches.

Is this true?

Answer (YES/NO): NO